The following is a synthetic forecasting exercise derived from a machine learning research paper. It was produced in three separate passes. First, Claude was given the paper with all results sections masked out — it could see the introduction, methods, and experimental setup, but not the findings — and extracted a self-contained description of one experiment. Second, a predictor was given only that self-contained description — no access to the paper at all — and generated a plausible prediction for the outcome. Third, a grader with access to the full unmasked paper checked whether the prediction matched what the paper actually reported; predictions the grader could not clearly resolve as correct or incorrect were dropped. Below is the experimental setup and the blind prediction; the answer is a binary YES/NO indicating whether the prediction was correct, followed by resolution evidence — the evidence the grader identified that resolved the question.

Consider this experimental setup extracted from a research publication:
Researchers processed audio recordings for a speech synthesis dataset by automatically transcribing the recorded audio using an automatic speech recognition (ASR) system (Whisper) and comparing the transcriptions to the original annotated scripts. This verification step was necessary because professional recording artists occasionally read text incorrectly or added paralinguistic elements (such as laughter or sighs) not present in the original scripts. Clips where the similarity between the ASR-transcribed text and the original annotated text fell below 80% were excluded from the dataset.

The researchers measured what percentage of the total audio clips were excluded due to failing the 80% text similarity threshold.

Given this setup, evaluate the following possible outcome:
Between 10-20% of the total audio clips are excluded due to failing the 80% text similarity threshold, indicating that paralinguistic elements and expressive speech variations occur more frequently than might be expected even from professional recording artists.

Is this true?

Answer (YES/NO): NO